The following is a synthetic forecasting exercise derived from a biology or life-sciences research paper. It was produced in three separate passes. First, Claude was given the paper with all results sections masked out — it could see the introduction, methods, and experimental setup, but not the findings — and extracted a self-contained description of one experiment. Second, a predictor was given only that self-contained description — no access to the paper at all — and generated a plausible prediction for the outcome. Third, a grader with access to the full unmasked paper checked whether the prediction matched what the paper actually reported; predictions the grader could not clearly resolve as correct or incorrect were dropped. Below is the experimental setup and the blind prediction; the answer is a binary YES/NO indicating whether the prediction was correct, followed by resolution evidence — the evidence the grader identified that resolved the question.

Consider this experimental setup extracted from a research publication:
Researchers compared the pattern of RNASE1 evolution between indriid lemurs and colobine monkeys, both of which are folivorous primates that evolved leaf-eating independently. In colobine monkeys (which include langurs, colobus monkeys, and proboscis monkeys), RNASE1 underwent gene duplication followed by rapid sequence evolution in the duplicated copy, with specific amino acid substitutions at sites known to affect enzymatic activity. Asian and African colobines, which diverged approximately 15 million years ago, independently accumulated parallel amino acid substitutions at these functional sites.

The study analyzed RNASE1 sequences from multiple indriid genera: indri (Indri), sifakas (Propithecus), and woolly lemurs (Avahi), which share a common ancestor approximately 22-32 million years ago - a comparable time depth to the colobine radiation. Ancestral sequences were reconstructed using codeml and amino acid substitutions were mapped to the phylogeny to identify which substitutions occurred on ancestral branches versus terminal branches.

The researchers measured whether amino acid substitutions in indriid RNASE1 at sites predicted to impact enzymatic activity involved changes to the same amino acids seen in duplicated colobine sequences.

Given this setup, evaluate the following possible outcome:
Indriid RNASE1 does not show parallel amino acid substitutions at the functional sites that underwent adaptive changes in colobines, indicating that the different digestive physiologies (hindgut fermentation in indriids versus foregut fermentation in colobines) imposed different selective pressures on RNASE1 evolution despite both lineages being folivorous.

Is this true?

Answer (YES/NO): NO